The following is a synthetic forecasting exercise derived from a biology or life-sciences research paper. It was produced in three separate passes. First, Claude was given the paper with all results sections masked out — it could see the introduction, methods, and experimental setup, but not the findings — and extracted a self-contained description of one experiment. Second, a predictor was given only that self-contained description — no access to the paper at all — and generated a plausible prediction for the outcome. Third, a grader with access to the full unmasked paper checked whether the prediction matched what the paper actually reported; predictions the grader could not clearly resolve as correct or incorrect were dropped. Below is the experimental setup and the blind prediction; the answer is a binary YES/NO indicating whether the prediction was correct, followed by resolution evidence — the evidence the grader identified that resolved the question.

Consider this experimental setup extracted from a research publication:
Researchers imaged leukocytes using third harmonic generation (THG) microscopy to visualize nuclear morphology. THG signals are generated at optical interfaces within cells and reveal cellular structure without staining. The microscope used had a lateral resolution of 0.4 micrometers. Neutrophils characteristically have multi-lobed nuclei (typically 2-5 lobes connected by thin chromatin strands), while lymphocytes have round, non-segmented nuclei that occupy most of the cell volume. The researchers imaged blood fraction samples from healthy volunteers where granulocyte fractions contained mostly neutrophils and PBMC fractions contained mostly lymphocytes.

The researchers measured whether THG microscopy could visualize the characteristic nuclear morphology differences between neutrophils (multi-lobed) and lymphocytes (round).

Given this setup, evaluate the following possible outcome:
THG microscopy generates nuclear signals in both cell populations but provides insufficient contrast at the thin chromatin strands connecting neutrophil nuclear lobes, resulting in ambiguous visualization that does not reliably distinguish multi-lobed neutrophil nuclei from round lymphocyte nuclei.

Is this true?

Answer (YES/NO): NO